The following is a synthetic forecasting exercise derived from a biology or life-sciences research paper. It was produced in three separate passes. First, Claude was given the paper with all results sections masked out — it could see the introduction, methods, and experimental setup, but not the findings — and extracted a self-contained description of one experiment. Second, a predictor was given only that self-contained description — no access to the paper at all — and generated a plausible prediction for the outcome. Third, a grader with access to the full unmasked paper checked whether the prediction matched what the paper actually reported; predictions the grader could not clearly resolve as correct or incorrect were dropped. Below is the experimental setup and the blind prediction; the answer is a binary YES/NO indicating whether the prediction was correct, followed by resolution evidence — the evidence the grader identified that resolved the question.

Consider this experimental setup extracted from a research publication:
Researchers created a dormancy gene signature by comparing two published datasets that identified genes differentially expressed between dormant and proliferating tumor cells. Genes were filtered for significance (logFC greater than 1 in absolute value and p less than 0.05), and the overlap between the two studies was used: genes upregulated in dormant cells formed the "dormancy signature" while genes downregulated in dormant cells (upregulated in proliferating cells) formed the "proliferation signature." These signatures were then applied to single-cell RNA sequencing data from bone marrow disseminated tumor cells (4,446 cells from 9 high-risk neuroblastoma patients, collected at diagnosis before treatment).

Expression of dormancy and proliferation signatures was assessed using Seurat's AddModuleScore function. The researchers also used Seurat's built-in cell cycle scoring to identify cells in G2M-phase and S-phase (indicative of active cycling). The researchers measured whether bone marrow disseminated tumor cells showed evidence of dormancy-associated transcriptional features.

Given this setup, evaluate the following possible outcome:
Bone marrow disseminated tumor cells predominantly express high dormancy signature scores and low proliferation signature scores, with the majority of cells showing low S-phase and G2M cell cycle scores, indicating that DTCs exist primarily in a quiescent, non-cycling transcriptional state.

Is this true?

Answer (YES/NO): NO